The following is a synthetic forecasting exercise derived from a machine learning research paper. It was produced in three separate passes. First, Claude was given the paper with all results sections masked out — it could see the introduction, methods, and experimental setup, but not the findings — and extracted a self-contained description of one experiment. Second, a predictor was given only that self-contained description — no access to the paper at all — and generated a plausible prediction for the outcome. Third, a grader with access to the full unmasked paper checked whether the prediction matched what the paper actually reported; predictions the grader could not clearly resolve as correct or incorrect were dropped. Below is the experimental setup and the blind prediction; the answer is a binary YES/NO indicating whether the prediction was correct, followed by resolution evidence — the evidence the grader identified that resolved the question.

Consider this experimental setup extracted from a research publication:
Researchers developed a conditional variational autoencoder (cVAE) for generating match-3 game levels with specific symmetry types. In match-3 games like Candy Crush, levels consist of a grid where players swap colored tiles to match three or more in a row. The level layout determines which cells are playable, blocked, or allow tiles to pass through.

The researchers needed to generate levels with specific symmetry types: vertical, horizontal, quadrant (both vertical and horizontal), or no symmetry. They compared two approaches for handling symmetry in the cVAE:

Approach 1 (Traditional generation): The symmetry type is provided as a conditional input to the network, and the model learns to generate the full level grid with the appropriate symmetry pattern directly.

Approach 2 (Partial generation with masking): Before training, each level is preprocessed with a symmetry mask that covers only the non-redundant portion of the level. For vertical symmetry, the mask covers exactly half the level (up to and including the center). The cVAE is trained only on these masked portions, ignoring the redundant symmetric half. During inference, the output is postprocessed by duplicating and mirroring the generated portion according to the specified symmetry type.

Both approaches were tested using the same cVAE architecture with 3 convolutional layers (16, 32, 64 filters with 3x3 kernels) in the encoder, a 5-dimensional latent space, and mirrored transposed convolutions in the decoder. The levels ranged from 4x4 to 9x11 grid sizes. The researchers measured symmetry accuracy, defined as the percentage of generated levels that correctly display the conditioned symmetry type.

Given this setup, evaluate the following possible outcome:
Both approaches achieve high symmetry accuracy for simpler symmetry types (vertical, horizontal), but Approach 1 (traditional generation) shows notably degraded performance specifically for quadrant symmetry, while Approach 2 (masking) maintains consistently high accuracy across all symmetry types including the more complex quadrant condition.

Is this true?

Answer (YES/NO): NO